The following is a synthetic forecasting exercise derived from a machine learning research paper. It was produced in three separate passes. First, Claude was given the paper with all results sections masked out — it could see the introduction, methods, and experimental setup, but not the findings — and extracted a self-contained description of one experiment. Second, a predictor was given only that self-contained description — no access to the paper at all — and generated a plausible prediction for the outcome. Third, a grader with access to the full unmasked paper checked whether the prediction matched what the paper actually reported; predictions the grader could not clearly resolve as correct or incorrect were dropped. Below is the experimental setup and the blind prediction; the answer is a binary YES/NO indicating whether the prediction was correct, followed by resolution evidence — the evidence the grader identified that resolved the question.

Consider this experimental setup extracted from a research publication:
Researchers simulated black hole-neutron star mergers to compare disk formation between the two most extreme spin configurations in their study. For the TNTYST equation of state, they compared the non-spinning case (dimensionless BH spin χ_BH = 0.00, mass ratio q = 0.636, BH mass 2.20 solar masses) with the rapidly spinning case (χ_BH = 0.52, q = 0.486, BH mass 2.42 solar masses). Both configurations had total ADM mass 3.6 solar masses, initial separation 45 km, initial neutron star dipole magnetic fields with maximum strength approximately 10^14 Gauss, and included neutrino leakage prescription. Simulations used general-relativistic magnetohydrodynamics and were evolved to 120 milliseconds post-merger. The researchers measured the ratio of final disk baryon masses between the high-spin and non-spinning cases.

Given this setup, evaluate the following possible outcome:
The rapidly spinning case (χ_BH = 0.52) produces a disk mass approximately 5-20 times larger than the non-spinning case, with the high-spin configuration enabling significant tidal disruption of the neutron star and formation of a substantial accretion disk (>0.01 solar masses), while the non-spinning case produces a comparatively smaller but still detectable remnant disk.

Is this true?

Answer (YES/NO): YES